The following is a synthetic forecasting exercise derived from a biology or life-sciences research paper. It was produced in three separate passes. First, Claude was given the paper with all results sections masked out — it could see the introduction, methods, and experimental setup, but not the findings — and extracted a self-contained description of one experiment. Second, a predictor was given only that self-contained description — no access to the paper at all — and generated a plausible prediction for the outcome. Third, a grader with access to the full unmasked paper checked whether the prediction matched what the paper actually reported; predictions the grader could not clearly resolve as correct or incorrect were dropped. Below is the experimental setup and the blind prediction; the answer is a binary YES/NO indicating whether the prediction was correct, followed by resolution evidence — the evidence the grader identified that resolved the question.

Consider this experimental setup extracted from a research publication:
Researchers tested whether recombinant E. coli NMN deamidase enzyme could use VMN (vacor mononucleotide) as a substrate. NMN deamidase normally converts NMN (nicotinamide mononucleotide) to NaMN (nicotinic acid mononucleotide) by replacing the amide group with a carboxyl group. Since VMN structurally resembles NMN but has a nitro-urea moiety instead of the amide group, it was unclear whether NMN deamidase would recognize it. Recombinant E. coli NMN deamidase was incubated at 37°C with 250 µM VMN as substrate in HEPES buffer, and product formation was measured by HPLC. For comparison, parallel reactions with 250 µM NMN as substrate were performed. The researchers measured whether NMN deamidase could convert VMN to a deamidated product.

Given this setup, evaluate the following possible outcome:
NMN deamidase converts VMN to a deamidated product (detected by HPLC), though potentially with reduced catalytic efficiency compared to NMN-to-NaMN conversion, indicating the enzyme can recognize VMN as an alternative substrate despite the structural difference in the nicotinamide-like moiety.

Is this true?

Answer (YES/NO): NO